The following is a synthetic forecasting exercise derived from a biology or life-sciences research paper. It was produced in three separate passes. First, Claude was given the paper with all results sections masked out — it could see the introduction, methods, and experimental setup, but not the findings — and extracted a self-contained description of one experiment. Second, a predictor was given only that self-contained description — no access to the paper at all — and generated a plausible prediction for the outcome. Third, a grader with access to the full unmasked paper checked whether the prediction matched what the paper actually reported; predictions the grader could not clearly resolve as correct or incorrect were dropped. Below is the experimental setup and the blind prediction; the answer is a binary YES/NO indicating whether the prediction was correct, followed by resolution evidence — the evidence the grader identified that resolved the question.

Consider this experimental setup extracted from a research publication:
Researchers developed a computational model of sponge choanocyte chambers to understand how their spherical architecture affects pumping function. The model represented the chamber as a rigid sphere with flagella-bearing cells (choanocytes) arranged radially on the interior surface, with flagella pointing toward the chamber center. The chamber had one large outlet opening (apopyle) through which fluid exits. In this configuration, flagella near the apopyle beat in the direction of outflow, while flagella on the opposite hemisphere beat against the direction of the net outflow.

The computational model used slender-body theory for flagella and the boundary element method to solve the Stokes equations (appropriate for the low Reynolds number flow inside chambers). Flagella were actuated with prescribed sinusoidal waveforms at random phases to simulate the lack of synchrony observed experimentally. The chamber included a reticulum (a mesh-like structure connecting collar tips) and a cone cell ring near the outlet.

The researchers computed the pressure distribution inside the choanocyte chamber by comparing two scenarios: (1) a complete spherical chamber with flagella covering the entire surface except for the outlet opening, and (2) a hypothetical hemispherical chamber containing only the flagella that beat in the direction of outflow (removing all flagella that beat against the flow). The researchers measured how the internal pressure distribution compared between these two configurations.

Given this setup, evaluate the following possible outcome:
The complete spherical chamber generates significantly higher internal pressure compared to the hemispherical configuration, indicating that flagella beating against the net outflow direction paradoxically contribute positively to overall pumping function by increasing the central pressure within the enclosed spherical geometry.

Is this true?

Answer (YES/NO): YES